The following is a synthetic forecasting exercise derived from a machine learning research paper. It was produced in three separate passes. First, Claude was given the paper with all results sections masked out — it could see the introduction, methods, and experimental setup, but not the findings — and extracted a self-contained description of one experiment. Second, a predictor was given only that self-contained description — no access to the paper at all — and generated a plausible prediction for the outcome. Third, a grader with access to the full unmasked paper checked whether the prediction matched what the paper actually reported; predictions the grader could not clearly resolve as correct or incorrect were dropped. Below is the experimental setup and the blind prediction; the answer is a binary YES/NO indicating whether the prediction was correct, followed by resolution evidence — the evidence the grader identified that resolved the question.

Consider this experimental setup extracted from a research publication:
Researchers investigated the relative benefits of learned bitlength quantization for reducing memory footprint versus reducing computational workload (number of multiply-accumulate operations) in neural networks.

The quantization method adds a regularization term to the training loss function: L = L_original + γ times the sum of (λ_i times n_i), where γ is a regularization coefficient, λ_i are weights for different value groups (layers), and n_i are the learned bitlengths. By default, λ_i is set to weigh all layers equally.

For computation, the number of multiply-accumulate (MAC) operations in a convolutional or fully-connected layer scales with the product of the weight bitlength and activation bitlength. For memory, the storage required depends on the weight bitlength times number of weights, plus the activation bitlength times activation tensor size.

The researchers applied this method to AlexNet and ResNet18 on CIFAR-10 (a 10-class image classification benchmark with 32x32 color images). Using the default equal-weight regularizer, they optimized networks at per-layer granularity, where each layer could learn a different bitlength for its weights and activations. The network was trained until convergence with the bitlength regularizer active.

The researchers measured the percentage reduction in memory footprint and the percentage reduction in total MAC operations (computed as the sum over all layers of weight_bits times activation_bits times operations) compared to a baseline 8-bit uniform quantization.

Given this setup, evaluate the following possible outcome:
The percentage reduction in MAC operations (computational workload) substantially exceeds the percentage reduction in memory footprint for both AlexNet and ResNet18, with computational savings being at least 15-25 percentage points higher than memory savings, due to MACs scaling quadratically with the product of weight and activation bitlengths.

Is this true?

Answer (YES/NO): NO